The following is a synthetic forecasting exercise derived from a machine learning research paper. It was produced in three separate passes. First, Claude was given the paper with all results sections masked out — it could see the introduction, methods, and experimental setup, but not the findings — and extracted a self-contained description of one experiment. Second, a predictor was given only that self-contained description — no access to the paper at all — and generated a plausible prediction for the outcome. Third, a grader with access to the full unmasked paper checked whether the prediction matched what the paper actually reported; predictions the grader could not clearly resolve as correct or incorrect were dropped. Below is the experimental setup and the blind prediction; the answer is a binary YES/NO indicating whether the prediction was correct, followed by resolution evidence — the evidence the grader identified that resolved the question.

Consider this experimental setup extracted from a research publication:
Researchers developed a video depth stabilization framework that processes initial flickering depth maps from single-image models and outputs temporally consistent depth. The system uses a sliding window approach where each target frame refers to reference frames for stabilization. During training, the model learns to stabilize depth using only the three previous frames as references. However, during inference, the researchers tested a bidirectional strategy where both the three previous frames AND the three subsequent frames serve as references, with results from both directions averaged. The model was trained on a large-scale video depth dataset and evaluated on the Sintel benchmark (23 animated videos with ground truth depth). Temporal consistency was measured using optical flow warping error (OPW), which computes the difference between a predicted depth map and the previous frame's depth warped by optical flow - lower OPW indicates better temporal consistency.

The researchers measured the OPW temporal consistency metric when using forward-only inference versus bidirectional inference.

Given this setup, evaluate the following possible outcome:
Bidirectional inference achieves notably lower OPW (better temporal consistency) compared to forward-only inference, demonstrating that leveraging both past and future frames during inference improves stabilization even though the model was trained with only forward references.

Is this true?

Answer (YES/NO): YES